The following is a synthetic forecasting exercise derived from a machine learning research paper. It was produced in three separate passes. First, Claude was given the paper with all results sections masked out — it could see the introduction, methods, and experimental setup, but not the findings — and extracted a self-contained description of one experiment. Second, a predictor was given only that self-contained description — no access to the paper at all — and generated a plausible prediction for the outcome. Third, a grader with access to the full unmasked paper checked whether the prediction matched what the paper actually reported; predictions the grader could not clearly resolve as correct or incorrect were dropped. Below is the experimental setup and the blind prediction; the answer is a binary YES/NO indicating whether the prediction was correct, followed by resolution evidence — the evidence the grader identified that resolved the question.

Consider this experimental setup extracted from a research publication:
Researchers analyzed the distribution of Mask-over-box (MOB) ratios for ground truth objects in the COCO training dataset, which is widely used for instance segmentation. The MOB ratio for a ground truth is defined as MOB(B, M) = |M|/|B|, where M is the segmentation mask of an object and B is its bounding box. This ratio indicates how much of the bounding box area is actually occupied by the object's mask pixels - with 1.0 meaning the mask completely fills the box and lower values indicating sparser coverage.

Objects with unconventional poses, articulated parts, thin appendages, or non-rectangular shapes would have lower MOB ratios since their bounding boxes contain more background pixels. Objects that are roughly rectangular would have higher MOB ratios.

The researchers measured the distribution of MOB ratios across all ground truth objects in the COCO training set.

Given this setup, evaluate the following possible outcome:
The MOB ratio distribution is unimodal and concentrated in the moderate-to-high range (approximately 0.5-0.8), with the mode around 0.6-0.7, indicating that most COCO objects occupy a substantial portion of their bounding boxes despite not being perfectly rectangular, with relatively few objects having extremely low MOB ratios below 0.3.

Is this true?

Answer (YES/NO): NO